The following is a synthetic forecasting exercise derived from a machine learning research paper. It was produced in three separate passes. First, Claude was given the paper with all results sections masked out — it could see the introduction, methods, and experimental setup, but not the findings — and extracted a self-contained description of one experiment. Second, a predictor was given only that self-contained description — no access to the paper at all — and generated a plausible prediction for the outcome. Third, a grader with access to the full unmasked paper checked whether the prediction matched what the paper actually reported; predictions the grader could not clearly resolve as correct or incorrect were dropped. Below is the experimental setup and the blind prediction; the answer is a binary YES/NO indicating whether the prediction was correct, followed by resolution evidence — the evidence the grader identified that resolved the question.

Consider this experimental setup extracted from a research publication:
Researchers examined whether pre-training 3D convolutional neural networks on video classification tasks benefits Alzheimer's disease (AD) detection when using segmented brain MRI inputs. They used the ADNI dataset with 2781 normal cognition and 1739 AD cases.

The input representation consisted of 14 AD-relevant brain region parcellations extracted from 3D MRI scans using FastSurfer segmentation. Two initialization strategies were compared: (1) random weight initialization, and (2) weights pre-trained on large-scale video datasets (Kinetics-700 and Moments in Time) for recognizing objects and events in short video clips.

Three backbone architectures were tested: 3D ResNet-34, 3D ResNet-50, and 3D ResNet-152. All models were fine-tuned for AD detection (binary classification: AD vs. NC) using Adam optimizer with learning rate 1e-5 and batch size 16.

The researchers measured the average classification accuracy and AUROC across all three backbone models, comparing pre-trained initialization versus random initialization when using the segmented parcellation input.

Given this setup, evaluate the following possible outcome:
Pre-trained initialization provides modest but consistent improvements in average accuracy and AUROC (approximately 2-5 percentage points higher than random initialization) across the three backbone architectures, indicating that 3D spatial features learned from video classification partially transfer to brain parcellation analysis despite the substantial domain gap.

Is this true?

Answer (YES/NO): NO